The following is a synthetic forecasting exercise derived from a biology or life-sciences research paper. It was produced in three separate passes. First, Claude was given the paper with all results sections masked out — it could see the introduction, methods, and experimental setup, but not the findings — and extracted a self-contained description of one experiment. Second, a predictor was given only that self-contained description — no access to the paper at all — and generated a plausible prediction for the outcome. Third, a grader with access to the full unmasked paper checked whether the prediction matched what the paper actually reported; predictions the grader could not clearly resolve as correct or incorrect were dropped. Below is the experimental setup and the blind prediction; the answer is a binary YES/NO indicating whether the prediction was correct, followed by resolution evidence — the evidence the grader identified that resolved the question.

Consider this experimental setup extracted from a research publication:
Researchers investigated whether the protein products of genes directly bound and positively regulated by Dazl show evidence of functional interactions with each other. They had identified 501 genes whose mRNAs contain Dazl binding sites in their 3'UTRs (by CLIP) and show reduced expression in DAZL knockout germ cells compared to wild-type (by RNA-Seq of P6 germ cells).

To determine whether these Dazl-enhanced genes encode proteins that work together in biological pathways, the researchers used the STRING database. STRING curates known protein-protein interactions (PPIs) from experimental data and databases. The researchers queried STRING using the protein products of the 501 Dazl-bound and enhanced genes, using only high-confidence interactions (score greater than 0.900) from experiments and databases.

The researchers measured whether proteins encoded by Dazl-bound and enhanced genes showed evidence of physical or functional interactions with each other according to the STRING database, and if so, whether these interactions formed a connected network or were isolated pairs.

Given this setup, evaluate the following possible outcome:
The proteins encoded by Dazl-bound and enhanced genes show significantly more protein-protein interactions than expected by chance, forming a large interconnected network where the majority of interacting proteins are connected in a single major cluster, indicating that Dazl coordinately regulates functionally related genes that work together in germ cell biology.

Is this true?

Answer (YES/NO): YES